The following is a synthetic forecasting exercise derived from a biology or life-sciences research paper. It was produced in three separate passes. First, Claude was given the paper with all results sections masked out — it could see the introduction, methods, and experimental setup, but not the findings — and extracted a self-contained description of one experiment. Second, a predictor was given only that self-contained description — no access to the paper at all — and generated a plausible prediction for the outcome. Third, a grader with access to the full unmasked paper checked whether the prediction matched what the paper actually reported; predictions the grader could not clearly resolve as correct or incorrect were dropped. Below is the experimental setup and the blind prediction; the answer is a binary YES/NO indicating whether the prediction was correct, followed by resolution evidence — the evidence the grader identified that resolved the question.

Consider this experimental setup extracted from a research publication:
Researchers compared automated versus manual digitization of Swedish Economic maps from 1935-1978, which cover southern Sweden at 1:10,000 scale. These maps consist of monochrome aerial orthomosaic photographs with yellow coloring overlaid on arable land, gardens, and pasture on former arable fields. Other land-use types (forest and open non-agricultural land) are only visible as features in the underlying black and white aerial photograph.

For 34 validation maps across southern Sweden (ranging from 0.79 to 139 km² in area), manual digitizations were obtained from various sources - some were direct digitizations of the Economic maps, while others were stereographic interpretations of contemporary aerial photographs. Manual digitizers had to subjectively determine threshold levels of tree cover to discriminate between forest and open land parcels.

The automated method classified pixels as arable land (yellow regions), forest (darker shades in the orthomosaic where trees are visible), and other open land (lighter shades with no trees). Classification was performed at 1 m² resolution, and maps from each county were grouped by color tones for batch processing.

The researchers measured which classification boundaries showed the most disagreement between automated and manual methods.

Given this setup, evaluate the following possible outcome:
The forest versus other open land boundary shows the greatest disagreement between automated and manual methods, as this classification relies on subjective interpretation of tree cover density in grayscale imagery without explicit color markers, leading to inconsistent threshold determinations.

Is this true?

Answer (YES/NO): YES